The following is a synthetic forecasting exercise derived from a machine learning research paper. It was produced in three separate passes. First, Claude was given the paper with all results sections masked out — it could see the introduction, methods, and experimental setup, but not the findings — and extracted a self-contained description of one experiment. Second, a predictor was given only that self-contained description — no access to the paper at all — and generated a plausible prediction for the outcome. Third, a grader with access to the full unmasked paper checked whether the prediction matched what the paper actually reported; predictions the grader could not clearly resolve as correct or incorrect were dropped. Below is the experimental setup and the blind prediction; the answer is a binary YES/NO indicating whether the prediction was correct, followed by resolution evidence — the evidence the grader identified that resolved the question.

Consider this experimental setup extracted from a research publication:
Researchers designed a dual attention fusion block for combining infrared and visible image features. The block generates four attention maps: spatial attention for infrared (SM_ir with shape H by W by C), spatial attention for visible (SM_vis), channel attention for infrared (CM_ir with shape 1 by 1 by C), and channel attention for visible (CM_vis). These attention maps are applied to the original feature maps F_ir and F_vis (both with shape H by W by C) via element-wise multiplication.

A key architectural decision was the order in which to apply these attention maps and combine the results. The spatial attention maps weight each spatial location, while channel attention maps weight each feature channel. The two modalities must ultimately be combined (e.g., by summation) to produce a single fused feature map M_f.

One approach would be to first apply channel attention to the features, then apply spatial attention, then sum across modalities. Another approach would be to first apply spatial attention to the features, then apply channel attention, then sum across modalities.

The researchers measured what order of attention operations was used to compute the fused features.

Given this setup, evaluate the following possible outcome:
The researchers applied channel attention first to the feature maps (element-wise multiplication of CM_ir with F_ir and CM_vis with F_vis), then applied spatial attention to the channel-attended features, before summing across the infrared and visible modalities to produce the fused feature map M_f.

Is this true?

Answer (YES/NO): NO